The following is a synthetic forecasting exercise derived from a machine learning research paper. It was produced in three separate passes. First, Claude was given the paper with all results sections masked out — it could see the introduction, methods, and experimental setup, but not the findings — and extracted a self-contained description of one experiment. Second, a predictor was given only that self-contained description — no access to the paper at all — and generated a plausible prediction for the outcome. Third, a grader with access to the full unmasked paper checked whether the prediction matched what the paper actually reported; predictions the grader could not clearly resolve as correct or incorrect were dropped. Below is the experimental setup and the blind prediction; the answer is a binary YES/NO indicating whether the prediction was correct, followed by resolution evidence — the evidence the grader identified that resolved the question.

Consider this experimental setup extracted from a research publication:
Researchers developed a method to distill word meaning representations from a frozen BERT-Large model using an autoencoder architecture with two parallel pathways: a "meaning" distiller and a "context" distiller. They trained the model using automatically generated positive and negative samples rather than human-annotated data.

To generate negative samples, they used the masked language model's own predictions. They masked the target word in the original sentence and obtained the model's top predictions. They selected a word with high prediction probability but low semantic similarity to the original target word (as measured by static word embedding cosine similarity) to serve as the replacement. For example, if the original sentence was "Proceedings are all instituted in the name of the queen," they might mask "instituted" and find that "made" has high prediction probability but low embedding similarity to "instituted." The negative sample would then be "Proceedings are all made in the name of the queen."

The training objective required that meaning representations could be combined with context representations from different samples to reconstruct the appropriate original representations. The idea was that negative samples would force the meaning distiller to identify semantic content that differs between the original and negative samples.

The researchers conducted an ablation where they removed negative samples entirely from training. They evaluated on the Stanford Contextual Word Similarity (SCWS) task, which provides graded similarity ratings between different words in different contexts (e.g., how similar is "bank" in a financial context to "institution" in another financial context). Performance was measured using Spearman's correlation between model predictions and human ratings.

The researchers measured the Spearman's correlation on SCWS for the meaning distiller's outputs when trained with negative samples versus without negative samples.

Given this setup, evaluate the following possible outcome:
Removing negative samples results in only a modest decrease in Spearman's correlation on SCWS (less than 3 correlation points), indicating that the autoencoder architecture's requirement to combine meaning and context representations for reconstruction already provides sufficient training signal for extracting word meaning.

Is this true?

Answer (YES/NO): NO